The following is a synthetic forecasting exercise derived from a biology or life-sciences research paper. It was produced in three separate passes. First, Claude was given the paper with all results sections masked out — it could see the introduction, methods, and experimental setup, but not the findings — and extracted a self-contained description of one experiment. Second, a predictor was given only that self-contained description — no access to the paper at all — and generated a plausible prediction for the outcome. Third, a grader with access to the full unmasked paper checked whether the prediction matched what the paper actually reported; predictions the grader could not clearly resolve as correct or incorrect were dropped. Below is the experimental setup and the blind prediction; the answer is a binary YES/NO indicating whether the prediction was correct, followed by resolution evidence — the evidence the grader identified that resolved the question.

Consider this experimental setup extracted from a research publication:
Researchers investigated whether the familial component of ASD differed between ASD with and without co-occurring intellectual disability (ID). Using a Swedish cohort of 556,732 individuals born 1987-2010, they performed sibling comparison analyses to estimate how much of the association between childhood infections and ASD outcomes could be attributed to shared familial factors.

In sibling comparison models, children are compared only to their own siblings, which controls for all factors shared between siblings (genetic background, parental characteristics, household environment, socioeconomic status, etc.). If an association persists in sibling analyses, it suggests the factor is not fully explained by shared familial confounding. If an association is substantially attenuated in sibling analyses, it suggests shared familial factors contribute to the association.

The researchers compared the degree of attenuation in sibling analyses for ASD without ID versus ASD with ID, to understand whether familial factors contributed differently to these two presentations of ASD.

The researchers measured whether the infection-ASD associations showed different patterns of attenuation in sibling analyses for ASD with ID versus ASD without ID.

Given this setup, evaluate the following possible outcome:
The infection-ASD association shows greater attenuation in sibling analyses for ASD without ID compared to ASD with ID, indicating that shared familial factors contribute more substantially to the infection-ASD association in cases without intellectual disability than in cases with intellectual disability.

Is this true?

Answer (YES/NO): NO